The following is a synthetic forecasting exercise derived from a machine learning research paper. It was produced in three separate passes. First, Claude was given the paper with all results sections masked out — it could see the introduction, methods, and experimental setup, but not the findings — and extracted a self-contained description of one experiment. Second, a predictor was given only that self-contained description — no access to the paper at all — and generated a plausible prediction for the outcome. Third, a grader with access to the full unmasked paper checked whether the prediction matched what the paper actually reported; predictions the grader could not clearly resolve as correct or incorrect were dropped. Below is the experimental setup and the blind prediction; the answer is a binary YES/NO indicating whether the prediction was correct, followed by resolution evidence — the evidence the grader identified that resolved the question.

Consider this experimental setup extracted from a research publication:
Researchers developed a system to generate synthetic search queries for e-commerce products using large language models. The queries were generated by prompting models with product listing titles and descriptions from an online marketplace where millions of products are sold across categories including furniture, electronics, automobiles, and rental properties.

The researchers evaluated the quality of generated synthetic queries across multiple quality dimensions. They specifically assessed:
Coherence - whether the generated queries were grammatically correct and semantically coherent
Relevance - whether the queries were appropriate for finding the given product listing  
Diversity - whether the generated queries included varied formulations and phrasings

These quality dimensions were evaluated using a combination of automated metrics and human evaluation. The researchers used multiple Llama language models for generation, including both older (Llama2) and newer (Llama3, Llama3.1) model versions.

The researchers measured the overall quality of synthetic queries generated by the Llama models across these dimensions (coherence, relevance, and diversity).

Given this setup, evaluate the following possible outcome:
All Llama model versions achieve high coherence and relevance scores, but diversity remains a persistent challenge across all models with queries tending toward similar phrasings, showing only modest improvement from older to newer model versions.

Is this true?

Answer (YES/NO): NO